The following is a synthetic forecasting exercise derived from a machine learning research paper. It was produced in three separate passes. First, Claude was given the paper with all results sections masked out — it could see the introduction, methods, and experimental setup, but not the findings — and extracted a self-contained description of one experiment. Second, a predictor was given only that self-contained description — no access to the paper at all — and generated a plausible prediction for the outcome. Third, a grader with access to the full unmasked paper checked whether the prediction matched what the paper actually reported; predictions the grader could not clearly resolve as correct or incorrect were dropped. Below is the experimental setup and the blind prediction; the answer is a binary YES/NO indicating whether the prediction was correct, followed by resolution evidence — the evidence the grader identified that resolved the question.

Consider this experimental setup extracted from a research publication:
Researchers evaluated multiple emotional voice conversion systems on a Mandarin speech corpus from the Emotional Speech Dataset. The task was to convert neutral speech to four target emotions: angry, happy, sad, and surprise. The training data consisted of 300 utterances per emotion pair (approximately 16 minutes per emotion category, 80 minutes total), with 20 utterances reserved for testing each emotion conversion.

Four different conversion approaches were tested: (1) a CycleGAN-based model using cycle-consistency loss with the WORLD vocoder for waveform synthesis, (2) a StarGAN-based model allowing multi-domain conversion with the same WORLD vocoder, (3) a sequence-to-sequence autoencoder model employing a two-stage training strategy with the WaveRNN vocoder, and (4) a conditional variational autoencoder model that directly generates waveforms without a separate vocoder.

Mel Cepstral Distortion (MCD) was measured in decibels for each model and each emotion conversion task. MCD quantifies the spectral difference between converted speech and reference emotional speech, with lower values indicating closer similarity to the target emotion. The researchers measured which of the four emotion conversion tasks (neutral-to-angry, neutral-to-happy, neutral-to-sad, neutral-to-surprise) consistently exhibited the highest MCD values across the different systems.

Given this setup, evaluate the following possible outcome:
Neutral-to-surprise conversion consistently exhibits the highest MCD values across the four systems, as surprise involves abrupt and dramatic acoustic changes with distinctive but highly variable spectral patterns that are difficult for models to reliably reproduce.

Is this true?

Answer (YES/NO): YES